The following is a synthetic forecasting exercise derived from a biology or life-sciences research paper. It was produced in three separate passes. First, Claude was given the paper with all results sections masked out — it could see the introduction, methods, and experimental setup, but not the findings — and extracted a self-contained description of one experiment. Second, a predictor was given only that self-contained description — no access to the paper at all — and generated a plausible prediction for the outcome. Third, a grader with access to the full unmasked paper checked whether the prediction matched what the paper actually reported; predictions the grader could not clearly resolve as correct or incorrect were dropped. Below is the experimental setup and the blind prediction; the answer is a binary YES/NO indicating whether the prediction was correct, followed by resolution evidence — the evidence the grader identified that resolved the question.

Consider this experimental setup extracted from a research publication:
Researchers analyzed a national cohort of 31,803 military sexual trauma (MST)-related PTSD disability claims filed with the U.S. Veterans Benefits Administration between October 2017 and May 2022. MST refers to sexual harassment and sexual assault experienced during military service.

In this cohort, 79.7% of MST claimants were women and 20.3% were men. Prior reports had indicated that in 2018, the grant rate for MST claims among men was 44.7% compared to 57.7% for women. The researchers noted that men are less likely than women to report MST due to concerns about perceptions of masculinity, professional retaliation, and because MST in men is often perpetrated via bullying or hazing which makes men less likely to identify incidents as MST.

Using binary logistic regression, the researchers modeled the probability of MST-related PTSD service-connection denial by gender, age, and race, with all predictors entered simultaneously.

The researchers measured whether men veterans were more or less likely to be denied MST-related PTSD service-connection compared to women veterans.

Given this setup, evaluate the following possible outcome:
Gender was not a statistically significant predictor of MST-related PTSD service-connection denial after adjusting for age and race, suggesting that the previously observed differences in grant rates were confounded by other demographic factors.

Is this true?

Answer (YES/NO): NO